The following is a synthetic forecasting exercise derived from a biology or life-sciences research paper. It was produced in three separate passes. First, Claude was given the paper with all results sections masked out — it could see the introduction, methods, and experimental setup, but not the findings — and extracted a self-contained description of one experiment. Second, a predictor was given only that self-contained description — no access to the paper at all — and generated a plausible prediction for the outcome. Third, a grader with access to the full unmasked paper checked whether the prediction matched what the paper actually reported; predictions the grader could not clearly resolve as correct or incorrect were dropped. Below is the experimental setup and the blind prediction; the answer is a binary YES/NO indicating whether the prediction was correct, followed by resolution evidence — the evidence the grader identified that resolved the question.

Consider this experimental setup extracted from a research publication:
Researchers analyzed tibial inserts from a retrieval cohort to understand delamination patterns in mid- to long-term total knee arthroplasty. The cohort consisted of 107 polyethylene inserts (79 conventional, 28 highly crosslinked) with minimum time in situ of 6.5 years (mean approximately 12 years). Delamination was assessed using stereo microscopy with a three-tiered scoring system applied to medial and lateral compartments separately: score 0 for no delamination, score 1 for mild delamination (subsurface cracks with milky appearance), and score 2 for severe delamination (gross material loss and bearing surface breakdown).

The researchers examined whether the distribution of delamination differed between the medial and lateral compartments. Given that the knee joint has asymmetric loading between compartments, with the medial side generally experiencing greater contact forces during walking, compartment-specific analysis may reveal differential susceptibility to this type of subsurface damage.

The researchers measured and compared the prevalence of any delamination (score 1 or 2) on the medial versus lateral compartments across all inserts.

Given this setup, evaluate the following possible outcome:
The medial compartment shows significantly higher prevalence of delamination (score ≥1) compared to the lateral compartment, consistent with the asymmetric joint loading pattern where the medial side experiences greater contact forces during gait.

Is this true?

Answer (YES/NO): YES